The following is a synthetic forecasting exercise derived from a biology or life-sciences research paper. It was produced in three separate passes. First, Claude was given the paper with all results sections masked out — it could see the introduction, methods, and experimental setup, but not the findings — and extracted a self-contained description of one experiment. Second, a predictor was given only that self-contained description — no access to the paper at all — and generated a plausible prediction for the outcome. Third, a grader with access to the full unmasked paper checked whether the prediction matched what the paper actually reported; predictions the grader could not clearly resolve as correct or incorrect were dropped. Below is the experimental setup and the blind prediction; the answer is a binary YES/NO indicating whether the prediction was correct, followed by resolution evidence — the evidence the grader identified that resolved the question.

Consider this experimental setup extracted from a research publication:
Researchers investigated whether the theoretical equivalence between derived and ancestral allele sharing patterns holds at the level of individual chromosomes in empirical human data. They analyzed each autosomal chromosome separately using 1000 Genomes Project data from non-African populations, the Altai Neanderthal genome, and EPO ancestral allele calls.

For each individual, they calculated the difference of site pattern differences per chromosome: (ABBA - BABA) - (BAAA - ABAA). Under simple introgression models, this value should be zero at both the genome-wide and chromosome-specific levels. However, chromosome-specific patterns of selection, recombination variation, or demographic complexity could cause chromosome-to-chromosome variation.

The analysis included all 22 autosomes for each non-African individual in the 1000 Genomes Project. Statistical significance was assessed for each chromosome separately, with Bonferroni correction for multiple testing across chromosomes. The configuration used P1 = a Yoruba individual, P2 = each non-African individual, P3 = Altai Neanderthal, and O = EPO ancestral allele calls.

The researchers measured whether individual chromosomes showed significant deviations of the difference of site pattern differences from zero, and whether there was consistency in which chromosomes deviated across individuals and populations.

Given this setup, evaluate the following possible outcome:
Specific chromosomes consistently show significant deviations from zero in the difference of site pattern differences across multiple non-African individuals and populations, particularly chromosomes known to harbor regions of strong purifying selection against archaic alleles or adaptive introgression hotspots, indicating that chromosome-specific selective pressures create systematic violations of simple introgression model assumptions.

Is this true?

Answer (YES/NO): YES